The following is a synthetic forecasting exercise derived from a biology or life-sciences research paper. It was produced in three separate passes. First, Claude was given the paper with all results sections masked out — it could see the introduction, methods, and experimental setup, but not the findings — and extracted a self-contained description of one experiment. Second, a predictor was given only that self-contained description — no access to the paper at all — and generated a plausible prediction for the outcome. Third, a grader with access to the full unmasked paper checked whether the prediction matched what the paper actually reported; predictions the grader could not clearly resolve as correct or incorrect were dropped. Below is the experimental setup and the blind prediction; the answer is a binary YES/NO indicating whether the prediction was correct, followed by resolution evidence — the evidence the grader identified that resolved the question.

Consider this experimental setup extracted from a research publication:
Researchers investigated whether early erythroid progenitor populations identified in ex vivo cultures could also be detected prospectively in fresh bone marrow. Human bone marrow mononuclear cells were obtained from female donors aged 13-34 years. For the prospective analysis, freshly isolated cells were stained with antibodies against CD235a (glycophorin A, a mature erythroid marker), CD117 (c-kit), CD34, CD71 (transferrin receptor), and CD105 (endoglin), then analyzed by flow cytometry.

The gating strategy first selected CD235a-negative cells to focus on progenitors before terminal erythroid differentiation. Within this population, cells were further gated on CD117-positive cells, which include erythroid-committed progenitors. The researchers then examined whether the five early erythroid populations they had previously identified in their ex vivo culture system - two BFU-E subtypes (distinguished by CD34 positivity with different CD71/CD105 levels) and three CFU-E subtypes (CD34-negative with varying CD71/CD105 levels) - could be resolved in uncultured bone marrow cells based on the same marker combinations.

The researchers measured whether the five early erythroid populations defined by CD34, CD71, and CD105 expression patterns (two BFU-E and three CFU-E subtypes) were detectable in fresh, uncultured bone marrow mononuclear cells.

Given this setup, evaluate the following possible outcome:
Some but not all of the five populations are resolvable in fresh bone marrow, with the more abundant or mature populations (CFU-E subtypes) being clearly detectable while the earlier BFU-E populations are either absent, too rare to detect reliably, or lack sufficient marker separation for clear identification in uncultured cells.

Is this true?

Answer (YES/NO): NO